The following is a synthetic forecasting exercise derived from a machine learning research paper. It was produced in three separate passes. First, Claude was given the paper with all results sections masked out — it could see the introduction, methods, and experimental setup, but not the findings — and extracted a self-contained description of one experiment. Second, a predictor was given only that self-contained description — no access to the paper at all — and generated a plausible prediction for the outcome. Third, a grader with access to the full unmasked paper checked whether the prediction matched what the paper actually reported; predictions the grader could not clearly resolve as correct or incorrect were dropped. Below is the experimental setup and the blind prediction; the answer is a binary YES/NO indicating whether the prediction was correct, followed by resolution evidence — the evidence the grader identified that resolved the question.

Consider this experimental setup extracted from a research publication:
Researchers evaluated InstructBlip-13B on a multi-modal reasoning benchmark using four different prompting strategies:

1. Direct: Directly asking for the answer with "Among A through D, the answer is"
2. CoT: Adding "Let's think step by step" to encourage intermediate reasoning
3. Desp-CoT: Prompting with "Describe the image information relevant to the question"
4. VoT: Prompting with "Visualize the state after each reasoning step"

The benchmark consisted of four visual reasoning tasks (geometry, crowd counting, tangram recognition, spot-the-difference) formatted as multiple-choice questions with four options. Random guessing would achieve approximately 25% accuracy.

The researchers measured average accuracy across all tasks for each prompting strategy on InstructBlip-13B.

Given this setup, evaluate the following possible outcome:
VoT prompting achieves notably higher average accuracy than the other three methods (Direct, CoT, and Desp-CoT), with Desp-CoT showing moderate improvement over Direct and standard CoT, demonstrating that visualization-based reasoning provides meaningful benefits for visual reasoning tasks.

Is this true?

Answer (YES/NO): NO